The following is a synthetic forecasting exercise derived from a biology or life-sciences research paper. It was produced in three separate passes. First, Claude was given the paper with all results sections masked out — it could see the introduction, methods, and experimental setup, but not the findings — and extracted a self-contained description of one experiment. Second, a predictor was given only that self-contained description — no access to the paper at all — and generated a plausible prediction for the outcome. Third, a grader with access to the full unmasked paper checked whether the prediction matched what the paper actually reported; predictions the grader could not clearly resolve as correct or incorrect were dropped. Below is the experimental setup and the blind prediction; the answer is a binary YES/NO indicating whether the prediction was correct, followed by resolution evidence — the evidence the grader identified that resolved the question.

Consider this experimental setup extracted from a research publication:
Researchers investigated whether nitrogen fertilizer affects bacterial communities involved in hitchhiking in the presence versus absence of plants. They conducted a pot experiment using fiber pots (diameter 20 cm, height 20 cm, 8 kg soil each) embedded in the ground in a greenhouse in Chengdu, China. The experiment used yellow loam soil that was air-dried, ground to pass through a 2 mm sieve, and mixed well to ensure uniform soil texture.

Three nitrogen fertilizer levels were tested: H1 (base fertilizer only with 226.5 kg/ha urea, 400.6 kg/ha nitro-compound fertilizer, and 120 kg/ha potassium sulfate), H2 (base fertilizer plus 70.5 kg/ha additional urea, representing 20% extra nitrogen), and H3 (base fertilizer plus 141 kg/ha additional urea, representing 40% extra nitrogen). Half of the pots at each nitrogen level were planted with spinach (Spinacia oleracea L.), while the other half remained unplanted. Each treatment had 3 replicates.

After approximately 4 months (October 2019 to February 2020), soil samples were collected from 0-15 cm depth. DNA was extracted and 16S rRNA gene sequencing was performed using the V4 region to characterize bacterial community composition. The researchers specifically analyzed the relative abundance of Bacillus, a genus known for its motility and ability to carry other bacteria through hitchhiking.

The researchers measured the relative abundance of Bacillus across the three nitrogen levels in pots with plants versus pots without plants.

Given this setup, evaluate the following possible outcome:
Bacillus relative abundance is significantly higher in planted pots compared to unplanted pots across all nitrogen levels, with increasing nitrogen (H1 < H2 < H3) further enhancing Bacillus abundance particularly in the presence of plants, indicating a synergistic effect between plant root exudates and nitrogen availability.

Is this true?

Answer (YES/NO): NO